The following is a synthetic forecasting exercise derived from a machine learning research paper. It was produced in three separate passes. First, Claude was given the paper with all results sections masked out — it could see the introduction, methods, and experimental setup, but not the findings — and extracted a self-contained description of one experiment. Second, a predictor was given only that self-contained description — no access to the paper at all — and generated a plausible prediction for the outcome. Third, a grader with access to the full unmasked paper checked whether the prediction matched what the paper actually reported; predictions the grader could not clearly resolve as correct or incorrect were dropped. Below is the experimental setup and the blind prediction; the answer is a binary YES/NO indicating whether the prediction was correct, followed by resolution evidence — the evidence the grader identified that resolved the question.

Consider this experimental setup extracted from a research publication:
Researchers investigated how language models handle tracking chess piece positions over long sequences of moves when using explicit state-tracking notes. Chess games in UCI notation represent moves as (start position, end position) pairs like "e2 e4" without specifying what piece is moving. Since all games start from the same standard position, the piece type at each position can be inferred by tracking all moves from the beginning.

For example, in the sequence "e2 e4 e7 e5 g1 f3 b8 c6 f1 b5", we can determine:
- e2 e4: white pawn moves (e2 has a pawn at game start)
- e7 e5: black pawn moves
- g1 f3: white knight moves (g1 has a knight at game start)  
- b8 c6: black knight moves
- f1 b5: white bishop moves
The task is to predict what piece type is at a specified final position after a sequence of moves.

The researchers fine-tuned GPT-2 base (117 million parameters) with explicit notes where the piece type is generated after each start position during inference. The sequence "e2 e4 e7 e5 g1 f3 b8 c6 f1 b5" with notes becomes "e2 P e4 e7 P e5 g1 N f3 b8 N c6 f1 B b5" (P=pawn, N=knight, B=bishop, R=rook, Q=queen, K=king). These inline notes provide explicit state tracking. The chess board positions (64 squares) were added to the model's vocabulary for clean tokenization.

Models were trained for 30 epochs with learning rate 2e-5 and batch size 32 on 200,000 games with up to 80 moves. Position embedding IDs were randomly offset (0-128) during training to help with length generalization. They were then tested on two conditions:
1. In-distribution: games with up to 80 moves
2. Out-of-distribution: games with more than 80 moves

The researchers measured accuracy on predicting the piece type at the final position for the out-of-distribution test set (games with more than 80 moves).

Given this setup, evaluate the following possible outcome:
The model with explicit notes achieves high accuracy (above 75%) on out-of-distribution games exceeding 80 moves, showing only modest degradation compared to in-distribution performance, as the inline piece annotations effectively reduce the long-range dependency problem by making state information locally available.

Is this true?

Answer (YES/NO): YES